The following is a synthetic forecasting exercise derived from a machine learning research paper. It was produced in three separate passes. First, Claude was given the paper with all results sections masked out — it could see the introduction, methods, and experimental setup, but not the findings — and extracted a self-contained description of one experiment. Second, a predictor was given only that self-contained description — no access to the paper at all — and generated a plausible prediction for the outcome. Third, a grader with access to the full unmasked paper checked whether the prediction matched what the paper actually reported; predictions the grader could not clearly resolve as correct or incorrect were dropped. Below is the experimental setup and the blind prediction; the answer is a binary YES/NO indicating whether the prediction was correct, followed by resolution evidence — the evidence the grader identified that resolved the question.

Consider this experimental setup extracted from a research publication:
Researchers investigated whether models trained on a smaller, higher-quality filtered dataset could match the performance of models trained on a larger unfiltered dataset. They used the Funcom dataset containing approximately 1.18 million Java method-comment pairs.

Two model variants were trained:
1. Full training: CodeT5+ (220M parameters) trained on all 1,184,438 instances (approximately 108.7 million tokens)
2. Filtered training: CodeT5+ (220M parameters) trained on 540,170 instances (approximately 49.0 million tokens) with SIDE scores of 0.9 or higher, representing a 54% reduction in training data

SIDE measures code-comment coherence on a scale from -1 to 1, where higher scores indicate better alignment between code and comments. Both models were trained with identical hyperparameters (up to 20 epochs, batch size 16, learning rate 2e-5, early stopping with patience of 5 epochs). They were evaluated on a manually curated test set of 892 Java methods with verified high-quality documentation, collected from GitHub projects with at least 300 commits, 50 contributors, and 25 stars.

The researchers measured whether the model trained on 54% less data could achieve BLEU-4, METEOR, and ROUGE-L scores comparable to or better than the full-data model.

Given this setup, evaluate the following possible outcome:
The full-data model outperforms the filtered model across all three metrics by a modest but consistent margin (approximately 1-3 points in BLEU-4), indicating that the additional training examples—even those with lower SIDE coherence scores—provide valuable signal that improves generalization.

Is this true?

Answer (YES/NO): NO